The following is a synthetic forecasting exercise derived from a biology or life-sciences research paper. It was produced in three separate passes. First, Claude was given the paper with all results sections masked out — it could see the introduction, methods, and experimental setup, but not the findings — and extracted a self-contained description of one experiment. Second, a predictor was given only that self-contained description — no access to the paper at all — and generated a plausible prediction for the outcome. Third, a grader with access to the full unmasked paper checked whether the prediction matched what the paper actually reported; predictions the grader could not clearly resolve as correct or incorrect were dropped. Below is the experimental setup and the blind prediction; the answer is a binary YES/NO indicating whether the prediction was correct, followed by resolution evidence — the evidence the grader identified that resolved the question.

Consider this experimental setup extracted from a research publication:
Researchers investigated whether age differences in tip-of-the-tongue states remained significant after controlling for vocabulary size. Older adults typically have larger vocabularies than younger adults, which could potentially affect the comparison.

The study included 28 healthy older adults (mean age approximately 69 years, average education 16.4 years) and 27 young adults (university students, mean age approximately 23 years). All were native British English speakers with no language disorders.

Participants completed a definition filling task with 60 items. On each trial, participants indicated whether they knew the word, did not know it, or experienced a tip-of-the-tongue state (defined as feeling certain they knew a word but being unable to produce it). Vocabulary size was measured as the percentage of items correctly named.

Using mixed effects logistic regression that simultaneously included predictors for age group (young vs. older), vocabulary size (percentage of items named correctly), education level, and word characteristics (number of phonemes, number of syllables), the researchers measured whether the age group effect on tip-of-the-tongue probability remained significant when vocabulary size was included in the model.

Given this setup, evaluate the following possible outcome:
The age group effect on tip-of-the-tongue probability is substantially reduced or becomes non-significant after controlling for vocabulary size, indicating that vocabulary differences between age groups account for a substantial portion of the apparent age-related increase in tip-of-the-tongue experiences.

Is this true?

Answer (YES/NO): NO